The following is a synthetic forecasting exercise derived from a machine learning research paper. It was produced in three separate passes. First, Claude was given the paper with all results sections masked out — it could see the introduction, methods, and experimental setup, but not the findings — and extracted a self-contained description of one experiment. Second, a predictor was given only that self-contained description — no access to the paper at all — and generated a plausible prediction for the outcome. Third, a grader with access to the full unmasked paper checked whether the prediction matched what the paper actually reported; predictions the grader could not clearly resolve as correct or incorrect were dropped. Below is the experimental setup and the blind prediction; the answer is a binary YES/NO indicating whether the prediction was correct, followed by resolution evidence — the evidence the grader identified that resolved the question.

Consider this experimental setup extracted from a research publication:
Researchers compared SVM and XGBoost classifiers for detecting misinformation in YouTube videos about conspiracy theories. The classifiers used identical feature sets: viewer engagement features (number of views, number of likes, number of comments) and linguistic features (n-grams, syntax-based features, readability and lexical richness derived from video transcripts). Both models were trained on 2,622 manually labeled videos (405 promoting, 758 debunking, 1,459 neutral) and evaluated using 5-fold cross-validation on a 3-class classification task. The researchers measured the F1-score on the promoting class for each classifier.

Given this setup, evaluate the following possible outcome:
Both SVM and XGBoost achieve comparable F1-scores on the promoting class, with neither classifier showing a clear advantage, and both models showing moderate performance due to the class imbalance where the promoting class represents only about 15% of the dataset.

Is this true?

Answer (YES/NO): YES